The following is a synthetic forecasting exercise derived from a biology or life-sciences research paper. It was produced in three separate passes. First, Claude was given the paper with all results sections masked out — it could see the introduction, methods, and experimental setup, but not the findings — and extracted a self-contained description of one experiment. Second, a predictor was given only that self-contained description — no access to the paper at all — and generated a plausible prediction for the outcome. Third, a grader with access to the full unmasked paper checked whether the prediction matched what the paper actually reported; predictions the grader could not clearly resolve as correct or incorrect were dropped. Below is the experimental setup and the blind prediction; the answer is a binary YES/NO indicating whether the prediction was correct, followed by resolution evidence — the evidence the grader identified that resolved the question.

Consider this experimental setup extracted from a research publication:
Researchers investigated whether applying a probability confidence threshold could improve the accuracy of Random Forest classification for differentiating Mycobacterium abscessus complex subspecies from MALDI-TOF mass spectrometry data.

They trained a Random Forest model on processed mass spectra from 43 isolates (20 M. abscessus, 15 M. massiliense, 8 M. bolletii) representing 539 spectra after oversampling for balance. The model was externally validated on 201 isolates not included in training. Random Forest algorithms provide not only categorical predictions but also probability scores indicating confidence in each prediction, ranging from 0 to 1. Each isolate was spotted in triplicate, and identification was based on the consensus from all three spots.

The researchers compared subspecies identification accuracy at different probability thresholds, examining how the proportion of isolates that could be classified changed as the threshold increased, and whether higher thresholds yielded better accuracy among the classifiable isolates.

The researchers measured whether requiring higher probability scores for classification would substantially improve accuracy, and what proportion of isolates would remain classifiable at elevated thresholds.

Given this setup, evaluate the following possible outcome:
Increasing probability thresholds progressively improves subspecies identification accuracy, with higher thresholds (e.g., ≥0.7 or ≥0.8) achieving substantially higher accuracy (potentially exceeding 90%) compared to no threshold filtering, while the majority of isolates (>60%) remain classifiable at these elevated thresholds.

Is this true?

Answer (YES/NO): YES